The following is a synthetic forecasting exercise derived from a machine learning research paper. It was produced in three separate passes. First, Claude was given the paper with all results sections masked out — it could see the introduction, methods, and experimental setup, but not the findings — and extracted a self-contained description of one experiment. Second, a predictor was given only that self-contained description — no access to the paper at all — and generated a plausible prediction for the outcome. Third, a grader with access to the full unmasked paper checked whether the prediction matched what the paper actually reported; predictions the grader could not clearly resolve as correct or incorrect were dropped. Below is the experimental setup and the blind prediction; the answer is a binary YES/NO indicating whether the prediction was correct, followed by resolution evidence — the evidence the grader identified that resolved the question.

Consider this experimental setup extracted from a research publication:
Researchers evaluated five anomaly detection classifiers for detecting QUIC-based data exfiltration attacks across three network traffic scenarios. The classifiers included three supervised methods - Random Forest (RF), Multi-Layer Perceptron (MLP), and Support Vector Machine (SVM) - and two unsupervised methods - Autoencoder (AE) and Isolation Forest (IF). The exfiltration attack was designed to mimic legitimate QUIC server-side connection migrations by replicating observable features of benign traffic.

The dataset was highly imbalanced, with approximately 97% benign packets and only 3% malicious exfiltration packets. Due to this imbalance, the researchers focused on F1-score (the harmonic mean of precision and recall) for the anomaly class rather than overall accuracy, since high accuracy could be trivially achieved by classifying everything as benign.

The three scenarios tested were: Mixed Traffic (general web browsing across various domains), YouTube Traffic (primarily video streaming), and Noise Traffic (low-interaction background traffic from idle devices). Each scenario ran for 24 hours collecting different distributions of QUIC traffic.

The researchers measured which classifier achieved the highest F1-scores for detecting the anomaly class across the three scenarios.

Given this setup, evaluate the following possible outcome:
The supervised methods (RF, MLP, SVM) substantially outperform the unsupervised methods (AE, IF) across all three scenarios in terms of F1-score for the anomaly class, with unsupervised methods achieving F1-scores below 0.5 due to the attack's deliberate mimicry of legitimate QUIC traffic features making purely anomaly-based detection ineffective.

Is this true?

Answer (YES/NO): NO